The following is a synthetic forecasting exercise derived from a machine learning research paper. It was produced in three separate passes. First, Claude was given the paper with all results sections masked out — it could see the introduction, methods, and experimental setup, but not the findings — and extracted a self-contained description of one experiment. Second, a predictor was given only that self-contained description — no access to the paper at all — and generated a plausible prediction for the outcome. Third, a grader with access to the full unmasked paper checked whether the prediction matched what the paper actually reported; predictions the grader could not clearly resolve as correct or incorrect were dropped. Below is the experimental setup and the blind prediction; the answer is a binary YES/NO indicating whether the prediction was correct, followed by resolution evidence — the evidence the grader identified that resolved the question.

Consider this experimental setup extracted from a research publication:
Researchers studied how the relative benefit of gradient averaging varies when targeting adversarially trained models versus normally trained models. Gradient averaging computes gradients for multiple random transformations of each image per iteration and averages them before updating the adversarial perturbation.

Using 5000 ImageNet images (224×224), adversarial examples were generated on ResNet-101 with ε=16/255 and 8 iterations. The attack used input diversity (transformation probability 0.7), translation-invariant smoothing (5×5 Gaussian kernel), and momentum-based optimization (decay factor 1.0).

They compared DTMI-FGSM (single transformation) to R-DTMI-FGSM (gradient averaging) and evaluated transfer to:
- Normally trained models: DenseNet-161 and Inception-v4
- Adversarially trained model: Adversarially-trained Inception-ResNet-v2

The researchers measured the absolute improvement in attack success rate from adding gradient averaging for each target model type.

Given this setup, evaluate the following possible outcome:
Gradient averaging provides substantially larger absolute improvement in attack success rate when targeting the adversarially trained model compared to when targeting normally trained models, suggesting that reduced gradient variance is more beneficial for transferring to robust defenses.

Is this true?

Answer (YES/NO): YES